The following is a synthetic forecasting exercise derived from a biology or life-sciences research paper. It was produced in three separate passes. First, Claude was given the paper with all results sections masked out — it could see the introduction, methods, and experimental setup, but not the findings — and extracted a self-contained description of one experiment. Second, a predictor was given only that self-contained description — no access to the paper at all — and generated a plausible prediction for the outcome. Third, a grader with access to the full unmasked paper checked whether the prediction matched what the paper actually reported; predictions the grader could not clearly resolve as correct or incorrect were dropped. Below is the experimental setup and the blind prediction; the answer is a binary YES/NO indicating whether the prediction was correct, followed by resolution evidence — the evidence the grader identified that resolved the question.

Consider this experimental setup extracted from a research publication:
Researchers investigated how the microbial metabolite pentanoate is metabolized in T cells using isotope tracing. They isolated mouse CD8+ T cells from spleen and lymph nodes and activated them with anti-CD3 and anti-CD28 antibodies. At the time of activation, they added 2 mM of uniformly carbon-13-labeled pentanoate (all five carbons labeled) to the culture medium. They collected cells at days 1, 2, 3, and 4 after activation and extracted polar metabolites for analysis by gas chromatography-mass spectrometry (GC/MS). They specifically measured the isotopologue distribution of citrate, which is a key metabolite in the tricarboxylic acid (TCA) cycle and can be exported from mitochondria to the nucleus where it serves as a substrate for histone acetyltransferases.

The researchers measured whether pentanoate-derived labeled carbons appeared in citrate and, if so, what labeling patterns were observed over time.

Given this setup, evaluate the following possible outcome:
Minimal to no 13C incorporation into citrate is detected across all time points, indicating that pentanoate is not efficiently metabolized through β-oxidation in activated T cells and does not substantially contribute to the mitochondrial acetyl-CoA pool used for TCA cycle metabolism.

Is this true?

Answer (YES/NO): NO